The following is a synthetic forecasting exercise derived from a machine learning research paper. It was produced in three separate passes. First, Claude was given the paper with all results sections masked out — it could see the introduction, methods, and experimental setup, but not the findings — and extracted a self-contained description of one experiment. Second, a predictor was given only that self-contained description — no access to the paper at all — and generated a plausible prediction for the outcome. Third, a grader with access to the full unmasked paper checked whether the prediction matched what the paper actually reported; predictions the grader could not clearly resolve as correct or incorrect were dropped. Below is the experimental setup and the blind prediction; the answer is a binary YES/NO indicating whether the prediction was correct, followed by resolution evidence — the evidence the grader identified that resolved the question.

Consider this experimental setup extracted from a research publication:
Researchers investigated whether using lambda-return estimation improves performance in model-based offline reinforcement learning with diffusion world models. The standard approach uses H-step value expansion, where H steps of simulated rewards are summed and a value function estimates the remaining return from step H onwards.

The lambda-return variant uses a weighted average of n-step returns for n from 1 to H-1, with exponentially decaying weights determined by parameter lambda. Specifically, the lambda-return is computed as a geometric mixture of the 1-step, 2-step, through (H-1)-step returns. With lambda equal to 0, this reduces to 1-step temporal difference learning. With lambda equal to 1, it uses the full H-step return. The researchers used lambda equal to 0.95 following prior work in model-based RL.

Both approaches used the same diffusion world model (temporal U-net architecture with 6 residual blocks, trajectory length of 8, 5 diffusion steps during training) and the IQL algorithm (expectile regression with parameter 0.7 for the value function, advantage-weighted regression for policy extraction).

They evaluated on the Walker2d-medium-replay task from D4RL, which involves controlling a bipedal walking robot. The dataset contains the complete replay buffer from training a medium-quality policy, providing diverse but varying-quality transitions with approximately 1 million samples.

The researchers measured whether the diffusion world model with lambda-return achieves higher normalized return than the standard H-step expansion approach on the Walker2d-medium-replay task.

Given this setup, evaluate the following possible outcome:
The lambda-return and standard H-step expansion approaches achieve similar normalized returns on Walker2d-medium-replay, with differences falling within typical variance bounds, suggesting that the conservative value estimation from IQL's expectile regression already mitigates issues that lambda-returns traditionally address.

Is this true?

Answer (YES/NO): NO